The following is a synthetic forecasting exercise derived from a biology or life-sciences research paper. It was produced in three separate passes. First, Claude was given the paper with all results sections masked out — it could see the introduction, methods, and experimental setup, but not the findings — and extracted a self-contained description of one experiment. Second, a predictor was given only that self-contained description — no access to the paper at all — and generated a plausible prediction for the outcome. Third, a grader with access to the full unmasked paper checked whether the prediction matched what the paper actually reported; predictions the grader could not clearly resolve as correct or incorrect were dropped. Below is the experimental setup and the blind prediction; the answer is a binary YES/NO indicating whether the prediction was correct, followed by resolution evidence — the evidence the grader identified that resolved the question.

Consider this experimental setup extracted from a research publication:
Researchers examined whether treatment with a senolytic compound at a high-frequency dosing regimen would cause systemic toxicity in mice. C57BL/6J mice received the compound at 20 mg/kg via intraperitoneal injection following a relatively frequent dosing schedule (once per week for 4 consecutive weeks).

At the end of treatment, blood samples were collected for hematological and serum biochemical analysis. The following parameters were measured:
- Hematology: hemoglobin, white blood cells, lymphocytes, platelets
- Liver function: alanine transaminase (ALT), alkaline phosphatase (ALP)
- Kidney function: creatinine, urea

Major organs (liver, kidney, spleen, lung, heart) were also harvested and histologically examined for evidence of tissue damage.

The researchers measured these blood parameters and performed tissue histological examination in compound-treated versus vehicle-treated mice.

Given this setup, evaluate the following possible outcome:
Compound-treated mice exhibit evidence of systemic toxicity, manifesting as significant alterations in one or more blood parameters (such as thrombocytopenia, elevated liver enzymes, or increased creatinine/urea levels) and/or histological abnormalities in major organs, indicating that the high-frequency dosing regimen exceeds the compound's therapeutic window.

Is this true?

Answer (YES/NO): NO